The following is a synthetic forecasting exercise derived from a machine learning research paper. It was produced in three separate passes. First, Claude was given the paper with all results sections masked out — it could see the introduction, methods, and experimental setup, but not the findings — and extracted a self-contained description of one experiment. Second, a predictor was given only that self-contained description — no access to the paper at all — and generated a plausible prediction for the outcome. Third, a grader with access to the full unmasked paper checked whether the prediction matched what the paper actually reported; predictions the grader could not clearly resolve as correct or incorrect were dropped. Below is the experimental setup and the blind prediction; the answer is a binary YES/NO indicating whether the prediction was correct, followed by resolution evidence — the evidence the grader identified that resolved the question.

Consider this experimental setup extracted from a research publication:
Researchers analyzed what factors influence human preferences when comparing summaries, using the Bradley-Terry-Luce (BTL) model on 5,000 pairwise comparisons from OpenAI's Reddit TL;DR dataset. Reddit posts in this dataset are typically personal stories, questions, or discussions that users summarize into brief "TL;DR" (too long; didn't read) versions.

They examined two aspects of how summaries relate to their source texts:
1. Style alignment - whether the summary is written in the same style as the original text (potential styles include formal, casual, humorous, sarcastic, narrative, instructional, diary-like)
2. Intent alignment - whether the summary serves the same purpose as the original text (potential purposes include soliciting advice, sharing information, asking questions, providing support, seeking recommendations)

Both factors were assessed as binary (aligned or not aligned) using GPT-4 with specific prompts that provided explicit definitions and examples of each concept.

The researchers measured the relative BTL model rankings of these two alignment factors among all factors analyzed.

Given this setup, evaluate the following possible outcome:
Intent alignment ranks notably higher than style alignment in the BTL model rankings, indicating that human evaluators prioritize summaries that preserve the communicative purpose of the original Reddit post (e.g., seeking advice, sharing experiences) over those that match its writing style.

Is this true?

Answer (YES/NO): YES